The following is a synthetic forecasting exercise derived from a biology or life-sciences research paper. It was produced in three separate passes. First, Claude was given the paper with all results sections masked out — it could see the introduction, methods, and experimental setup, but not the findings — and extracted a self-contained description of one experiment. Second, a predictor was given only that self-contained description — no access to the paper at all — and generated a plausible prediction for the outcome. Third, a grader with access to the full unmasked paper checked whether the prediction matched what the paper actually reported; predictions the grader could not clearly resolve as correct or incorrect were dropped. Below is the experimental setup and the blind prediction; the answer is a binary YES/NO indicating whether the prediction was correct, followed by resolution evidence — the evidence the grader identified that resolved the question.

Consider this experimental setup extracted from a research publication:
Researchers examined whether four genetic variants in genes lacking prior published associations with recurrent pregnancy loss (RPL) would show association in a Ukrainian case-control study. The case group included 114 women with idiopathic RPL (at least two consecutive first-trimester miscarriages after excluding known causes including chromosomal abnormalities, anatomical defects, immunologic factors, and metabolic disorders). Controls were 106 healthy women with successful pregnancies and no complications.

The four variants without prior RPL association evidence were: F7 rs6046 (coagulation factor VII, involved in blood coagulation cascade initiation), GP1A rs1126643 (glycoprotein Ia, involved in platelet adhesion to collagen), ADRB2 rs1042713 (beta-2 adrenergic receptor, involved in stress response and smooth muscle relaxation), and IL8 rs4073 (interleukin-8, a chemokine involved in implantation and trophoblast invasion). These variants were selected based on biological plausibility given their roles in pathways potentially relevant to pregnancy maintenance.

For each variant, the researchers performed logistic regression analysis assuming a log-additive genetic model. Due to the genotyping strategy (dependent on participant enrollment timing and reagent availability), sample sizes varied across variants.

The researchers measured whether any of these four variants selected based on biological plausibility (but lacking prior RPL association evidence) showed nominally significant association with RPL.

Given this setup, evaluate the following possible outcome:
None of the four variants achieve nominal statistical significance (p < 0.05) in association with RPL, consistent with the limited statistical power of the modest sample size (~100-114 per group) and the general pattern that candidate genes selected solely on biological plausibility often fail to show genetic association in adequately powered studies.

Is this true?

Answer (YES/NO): YES